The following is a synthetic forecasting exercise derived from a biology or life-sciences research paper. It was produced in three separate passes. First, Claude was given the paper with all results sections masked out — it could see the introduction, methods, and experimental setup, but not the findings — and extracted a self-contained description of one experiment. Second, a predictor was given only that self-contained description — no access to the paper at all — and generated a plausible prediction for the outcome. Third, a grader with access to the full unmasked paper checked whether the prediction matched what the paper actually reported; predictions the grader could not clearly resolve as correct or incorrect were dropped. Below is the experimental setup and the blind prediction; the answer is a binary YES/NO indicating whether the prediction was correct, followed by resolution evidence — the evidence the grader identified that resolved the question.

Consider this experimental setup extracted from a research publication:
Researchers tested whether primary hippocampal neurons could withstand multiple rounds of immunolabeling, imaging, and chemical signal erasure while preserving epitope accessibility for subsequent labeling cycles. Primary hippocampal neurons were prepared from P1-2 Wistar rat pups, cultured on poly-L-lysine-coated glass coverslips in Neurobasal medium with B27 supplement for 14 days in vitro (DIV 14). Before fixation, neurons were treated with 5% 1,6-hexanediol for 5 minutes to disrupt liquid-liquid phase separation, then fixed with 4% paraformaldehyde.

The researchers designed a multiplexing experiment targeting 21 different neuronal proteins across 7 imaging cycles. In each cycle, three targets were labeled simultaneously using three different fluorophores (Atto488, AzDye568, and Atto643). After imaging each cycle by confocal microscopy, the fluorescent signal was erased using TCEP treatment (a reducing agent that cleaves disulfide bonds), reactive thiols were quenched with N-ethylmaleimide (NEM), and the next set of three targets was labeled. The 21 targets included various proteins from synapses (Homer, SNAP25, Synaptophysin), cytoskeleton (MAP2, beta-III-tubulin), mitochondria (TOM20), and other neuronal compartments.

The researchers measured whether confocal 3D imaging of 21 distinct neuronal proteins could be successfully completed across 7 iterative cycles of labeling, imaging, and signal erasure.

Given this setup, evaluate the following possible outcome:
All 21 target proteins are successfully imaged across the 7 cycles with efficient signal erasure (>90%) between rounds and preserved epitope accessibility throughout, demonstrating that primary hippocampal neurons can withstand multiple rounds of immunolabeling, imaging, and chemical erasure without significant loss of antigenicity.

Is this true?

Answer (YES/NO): YES